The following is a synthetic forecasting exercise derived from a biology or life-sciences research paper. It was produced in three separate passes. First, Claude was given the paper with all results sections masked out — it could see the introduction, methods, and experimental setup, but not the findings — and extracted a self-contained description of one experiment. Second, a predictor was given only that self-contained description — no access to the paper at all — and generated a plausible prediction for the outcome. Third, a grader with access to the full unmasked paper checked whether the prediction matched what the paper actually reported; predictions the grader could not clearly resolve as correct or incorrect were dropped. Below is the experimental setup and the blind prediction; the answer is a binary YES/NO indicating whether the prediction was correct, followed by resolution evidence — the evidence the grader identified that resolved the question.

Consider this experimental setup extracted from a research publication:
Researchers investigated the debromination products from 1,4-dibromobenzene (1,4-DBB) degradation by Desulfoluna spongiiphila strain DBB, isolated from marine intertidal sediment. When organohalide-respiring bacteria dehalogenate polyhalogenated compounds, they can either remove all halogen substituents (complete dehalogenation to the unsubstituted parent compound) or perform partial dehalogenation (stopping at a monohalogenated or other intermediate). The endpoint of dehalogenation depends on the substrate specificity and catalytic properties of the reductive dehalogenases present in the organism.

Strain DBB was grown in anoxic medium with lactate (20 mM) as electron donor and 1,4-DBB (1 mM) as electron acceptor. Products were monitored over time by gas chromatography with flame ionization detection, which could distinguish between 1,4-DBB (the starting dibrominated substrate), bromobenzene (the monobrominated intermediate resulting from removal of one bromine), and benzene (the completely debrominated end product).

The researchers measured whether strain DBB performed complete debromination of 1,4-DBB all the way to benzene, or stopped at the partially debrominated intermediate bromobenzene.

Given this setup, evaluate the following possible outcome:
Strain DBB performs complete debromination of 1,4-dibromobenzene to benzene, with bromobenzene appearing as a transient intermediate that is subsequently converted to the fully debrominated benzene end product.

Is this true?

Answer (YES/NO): NO